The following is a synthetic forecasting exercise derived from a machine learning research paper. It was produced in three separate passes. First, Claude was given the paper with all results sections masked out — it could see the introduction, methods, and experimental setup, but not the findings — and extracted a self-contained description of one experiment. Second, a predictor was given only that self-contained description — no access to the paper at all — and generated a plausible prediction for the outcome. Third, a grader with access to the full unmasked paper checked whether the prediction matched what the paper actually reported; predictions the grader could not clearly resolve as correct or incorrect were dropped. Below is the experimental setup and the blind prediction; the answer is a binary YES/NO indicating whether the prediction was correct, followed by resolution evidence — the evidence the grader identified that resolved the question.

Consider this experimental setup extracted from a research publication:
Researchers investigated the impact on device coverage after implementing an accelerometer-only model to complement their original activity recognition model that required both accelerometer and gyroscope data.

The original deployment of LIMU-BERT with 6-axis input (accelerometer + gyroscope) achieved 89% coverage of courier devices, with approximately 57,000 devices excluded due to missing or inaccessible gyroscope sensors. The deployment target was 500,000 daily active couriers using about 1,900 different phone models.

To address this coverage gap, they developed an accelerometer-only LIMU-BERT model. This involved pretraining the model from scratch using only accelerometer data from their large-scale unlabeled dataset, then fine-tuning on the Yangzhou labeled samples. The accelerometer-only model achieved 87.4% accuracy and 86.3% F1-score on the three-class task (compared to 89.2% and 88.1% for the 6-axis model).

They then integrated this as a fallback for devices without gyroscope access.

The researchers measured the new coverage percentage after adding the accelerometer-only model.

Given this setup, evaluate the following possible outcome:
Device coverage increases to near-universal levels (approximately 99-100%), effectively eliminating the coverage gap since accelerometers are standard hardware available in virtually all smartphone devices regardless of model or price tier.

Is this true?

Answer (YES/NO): YES